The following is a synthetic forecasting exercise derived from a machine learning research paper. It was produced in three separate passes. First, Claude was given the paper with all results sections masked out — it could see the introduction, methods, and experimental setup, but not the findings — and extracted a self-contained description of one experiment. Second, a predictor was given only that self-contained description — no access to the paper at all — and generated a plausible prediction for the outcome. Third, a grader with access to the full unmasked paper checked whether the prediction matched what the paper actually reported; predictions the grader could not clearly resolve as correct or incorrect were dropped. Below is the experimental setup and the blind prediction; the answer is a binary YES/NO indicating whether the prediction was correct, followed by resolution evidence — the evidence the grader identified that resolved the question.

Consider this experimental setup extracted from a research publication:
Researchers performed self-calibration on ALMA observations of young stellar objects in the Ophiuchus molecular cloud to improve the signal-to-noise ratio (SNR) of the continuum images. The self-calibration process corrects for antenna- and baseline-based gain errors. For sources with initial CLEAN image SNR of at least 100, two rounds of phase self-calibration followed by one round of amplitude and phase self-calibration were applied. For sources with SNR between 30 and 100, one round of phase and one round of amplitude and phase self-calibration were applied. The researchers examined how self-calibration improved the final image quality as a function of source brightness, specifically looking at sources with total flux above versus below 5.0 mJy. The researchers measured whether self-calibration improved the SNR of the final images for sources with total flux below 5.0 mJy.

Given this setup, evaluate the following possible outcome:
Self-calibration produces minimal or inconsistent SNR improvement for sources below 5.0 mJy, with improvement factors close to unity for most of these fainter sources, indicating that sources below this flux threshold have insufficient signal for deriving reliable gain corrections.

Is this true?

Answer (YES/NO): YES